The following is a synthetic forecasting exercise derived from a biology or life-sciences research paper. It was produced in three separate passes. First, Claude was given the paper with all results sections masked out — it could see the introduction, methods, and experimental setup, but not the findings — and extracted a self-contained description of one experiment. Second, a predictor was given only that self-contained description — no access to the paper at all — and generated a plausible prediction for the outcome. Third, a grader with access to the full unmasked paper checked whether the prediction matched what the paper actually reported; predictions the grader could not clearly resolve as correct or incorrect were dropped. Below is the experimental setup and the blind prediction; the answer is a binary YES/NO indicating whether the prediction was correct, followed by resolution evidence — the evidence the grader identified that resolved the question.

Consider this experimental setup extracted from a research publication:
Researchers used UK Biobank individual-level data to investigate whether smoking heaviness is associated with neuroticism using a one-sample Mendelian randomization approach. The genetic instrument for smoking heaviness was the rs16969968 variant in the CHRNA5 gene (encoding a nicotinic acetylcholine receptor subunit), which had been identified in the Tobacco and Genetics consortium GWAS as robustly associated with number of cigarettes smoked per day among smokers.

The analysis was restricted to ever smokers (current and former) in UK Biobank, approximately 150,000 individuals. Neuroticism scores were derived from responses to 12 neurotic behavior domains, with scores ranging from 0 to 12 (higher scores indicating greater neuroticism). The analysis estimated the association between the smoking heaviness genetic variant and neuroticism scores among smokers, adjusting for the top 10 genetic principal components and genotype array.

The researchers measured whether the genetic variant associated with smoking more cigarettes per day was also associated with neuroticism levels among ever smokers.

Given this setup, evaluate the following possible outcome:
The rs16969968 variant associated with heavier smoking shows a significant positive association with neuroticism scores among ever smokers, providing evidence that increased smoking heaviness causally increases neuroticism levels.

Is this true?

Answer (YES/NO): NO